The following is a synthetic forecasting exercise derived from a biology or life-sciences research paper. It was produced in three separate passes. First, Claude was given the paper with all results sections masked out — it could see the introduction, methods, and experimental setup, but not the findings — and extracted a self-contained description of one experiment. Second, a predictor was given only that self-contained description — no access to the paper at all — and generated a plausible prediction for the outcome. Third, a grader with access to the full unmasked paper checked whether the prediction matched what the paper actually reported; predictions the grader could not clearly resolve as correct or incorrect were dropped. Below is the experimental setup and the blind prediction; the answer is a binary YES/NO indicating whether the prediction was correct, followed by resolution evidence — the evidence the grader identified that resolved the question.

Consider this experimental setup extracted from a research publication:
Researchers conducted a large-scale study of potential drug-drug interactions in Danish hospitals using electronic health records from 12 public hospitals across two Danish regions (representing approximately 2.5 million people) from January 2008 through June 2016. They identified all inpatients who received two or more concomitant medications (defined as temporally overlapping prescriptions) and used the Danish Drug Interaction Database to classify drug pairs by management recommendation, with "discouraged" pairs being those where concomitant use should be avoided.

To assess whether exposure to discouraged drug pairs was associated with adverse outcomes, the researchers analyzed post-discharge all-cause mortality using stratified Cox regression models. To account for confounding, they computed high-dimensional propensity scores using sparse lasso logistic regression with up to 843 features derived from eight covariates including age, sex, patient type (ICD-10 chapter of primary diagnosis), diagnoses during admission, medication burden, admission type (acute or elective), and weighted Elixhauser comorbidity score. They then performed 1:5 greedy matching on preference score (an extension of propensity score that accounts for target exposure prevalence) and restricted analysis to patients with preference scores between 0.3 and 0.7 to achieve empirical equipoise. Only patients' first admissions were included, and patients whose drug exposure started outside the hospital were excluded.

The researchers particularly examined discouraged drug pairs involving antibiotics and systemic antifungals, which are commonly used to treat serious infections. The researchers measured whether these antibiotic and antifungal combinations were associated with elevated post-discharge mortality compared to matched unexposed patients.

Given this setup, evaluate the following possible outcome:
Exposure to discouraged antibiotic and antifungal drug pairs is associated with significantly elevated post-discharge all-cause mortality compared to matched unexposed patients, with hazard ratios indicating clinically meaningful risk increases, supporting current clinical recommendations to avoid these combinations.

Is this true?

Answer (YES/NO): YES